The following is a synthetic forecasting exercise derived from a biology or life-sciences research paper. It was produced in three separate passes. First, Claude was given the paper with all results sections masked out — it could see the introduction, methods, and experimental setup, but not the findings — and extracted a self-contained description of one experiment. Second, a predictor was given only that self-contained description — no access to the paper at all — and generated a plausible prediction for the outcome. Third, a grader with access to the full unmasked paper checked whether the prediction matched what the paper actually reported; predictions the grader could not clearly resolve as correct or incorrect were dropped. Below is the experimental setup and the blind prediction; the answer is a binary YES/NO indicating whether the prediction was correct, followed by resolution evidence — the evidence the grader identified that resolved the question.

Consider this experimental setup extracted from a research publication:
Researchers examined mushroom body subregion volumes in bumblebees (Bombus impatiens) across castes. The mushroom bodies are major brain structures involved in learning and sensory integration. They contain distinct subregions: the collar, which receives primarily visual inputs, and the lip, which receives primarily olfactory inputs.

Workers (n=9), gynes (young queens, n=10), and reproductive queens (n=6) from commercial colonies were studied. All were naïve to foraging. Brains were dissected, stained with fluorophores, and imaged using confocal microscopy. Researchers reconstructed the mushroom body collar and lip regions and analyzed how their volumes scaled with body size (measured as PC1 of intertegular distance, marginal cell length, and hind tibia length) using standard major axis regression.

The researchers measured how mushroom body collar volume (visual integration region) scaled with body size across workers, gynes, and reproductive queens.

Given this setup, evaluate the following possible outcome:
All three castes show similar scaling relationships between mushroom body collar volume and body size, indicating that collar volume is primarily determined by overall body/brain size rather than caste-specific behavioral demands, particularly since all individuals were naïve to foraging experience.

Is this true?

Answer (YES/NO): NO